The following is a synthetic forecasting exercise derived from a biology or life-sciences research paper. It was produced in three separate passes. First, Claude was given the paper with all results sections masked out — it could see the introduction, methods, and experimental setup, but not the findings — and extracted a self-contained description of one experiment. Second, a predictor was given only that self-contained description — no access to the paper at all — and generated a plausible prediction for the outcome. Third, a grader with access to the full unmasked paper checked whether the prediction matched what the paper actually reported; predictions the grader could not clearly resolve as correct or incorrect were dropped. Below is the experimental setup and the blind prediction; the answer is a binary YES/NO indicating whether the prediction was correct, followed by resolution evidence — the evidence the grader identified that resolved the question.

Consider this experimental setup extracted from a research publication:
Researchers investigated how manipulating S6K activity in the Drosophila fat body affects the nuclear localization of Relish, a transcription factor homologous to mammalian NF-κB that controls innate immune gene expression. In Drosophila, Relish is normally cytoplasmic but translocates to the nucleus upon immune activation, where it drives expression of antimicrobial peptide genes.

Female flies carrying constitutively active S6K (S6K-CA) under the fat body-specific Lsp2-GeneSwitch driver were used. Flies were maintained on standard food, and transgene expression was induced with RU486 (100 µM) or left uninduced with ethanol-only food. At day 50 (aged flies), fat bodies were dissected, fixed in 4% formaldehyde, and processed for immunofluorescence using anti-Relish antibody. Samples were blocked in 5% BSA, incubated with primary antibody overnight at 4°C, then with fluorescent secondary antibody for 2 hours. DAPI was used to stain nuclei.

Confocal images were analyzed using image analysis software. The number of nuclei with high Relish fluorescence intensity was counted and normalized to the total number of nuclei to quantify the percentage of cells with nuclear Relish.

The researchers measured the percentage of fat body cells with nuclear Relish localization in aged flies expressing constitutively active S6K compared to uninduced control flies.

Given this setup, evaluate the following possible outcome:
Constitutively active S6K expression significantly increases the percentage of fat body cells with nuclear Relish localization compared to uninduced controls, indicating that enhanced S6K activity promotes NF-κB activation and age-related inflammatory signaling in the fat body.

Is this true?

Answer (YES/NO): YES